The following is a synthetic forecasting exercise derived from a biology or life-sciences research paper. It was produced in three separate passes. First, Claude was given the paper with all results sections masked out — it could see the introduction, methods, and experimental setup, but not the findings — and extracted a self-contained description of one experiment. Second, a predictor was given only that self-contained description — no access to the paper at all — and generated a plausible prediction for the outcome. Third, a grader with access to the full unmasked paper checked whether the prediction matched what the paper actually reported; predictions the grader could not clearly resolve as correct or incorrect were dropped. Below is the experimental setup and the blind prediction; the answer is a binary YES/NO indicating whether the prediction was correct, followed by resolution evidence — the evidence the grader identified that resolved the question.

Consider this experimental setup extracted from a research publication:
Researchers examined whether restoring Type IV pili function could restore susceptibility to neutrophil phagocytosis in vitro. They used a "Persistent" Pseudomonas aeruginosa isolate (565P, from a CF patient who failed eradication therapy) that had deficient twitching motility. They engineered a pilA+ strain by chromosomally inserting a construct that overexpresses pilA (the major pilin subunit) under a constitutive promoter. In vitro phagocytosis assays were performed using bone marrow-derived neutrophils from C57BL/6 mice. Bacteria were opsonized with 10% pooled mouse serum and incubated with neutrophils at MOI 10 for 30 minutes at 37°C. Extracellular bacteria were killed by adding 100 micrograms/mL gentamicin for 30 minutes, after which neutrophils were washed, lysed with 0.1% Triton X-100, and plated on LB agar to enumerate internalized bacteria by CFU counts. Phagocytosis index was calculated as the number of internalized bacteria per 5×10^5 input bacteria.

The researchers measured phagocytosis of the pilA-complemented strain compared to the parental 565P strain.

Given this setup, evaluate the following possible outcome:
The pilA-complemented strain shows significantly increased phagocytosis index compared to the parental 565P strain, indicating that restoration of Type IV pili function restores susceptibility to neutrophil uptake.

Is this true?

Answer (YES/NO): YES